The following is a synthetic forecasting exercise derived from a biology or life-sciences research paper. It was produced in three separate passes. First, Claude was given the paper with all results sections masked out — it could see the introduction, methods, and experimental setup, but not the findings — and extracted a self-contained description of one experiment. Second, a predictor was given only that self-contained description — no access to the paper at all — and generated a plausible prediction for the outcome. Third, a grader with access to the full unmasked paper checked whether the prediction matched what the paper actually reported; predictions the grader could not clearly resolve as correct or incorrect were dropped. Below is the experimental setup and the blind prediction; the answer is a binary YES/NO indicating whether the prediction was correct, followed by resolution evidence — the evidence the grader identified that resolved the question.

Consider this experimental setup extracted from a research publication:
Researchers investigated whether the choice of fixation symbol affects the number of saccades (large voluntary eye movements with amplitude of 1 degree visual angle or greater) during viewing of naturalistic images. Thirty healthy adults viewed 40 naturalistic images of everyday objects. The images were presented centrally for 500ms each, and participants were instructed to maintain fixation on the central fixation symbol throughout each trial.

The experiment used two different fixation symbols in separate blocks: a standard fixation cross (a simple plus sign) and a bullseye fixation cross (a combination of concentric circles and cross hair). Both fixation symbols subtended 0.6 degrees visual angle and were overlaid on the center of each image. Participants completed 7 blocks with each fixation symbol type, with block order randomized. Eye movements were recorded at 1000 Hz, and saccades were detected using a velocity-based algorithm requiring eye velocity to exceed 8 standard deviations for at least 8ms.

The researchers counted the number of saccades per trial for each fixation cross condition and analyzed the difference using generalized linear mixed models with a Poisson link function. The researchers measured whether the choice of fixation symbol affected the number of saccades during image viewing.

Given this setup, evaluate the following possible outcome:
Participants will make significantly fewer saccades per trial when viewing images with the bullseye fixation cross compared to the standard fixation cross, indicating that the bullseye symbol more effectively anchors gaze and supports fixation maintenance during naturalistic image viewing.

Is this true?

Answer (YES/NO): YES